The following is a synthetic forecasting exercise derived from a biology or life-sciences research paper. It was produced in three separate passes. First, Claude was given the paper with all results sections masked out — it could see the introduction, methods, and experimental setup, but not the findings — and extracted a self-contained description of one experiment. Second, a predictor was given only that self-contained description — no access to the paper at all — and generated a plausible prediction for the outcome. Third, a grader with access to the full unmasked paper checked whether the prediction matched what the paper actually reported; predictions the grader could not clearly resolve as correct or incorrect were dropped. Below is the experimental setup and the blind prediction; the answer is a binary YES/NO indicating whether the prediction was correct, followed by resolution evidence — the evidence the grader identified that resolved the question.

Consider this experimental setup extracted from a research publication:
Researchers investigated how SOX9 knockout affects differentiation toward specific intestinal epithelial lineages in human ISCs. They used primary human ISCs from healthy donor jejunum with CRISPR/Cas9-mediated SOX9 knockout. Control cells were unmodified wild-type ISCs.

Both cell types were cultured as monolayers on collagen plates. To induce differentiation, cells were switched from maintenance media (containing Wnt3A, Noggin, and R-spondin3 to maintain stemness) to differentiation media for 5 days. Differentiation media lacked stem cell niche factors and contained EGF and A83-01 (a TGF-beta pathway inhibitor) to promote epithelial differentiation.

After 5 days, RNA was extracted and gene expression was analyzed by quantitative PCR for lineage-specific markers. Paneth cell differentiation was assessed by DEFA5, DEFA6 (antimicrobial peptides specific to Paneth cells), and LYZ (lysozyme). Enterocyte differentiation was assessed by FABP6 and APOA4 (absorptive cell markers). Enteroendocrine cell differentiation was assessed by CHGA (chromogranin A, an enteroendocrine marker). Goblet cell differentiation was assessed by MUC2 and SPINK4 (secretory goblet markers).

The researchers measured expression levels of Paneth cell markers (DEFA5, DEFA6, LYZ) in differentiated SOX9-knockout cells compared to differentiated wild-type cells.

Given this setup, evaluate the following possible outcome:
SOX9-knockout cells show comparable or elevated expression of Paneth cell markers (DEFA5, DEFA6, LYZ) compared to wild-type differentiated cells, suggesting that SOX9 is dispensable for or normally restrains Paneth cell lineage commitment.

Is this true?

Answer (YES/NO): YES